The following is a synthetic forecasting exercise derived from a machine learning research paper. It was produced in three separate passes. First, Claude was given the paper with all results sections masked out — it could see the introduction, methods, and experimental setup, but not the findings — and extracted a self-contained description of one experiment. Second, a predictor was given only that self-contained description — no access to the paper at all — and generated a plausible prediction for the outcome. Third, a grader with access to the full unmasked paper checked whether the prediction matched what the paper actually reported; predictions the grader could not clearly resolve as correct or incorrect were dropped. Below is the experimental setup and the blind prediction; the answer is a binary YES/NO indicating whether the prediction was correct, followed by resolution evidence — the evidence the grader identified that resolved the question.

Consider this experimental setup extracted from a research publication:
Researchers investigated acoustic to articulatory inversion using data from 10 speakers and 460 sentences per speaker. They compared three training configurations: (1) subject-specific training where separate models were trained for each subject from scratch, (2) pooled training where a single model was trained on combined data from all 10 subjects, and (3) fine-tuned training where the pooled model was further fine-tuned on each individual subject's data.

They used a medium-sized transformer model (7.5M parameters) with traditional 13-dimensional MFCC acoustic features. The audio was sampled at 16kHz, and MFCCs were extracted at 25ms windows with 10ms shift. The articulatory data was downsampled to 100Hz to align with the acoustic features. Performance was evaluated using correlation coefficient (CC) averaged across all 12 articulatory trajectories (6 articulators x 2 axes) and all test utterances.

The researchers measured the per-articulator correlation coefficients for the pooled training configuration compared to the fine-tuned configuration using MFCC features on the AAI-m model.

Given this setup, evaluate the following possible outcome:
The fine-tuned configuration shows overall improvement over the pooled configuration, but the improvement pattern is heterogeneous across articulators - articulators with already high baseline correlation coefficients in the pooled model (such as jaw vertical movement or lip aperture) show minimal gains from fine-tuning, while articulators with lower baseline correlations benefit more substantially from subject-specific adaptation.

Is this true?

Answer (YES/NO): NO